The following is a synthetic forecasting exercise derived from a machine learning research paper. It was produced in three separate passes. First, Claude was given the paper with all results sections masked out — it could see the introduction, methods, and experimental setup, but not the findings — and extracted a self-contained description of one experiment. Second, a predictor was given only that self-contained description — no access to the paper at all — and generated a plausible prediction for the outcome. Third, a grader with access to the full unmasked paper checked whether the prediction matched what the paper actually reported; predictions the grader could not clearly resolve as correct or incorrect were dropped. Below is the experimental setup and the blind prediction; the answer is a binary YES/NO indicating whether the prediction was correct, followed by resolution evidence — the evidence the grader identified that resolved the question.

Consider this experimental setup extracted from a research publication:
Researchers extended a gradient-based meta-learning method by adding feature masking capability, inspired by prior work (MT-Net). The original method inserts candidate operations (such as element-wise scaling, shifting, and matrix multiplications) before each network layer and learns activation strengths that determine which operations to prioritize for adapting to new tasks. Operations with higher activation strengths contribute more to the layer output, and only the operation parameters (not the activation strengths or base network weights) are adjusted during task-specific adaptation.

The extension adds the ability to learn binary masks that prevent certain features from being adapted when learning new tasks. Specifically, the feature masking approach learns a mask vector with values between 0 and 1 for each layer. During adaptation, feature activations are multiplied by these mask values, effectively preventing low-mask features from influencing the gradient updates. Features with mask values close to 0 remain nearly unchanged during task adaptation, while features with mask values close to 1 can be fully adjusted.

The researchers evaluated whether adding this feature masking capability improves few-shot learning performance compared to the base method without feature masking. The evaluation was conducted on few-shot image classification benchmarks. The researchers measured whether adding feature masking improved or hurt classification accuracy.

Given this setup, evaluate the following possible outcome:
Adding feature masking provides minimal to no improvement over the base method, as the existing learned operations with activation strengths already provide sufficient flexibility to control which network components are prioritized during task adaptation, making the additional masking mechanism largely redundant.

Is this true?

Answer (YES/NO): NO